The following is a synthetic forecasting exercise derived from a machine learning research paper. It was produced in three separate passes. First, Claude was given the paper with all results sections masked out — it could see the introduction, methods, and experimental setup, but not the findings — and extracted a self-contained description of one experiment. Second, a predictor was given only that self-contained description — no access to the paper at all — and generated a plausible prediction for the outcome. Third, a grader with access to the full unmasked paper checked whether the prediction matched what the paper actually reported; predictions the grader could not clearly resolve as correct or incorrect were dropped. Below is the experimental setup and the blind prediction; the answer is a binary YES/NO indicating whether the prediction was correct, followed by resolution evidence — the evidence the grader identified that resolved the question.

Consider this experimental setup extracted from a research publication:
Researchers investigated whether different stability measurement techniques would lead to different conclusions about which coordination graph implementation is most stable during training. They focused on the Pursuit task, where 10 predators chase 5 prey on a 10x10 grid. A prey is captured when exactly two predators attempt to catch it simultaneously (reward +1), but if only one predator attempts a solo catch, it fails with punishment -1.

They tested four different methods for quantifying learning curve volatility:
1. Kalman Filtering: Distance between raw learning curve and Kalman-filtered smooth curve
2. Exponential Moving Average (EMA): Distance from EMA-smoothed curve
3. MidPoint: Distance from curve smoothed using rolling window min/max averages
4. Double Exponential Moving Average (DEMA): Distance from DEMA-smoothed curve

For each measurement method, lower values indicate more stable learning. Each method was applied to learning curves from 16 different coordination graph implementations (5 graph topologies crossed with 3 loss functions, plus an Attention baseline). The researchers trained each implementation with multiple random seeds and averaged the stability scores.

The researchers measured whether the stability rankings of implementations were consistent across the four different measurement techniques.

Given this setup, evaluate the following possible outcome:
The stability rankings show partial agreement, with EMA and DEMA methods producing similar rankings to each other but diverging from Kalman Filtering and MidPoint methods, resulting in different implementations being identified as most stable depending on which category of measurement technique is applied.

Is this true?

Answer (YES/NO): NO